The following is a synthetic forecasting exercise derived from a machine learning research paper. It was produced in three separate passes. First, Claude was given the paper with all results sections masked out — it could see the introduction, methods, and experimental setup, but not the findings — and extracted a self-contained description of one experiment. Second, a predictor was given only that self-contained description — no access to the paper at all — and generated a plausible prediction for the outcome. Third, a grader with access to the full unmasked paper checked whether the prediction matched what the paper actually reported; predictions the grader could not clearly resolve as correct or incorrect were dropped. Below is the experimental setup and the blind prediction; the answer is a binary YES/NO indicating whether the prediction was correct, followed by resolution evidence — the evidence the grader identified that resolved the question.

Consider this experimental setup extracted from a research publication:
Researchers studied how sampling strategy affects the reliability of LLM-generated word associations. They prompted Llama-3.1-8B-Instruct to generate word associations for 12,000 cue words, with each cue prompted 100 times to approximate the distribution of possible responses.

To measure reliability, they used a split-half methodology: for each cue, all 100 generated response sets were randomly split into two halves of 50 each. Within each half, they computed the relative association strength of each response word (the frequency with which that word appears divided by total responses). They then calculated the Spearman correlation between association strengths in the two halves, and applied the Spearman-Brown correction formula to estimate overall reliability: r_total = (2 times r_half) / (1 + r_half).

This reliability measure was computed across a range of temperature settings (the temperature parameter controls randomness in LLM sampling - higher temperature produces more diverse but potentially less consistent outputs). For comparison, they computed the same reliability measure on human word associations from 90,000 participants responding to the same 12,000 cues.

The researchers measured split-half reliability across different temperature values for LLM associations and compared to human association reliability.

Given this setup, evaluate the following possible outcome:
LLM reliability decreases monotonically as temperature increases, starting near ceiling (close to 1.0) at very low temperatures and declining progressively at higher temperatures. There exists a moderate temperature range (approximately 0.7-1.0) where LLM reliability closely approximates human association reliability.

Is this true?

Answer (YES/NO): NO